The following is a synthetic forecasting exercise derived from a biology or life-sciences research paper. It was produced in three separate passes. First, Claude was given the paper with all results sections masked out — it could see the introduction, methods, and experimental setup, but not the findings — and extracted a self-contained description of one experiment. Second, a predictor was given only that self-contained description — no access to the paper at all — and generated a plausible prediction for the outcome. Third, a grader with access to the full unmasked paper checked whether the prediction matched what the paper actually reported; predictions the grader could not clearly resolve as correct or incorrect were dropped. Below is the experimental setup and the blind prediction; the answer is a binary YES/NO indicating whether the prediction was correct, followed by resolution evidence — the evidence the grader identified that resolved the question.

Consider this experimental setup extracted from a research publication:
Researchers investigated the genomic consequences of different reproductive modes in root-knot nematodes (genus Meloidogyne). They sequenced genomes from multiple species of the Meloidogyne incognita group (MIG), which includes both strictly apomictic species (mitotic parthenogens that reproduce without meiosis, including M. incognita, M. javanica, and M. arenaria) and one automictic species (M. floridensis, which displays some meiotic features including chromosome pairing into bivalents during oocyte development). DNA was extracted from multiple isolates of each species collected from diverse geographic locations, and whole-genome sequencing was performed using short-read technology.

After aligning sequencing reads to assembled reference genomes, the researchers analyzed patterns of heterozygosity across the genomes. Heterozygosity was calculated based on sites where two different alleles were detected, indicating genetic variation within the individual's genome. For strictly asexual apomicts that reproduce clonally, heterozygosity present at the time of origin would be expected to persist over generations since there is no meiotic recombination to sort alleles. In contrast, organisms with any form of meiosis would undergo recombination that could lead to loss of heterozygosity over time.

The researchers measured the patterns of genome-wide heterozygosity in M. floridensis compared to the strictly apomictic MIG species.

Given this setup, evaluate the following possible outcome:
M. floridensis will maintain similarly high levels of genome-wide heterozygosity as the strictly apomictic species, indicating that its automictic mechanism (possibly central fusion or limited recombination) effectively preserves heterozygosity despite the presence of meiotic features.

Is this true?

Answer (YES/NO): NO